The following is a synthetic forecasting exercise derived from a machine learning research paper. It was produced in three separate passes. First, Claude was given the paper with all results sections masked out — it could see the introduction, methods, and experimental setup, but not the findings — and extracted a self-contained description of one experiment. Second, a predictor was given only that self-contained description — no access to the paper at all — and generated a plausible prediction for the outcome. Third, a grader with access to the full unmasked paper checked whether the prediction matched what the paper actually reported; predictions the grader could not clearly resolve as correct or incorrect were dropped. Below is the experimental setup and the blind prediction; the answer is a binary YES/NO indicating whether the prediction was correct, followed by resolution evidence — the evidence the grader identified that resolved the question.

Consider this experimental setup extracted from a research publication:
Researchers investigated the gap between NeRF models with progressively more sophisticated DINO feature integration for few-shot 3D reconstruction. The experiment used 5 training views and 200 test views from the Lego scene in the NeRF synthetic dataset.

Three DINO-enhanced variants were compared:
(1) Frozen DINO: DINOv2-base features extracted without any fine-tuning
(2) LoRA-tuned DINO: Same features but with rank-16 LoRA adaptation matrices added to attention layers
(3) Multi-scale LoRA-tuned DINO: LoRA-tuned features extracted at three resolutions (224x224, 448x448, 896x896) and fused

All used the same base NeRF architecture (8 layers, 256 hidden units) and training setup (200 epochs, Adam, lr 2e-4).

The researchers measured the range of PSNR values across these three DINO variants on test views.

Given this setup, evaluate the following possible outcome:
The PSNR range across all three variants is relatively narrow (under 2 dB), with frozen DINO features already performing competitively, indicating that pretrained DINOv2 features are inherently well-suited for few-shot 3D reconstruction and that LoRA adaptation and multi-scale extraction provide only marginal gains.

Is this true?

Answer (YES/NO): NO